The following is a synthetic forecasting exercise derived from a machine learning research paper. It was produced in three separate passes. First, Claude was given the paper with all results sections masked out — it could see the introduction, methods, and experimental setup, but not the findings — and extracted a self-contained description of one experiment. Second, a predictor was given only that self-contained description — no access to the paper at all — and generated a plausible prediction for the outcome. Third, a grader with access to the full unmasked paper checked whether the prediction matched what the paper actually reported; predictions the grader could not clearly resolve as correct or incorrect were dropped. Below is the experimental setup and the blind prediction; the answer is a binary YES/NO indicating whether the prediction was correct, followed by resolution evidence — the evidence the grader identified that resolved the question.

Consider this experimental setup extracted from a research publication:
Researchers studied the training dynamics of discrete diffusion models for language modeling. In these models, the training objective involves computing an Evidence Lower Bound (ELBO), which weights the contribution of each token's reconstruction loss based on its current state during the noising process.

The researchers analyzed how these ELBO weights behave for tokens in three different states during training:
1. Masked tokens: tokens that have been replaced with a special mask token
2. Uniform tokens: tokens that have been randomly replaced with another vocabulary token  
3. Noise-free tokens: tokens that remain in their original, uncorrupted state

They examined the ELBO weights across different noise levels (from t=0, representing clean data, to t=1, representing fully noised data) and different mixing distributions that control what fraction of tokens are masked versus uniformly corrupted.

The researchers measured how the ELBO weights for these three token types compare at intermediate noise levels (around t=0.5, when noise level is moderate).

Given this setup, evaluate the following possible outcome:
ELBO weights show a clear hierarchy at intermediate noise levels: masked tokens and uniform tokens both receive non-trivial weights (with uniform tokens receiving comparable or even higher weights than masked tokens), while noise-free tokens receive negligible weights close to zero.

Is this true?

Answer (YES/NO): NO